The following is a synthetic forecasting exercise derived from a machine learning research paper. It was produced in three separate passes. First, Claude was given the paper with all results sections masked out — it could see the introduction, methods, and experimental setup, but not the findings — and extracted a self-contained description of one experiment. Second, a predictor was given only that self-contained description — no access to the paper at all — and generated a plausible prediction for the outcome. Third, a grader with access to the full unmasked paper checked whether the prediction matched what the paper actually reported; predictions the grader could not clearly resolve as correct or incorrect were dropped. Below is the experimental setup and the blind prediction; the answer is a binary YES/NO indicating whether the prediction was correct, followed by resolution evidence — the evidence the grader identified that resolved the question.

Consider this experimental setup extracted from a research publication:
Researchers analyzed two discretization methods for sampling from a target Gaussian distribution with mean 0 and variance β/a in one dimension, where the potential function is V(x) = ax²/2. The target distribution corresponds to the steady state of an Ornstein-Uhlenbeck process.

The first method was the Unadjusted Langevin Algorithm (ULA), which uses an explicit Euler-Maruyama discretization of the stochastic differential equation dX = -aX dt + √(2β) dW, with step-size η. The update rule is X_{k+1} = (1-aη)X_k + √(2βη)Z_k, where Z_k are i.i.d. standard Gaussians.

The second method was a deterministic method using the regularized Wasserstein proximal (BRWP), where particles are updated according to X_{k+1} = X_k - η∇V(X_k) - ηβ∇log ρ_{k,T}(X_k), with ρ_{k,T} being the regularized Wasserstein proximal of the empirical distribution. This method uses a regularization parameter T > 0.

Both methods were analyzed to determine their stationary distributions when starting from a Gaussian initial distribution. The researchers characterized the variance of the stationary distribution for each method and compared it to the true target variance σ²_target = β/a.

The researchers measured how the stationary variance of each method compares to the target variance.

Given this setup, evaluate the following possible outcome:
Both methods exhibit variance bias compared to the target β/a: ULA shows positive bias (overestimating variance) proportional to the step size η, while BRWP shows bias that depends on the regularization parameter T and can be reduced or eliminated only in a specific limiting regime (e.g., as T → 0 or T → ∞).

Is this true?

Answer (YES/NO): NO